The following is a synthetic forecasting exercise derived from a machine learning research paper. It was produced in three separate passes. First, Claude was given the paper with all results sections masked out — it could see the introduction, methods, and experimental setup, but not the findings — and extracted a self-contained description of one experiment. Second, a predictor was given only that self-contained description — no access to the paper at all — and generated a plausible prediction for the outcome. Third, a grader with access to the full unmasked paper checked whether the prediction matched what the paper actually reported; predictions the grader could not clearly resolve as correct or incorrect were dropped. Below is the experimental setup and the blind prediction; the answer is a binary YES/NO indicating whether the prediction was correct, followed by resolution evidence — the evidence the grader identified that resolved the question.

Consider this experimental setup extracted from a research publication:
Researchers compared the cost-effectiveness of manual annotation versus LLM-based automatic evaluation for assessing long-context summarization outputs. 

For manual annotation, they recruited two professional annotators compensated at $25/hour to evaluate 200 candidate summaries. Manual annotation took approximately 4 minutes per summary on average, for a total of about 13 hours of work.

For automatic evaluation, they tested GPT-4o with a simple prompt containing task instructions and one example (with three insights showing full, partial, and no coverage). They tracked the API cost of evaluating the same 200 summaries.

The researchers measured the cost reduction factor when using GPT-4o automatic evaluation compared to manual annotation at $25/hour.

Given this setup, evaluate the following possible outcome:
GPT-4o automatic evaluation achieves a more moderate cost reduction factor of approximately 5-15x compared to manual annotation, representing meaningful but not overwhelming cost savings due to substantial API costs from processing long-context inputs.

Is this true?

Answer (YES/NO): NO